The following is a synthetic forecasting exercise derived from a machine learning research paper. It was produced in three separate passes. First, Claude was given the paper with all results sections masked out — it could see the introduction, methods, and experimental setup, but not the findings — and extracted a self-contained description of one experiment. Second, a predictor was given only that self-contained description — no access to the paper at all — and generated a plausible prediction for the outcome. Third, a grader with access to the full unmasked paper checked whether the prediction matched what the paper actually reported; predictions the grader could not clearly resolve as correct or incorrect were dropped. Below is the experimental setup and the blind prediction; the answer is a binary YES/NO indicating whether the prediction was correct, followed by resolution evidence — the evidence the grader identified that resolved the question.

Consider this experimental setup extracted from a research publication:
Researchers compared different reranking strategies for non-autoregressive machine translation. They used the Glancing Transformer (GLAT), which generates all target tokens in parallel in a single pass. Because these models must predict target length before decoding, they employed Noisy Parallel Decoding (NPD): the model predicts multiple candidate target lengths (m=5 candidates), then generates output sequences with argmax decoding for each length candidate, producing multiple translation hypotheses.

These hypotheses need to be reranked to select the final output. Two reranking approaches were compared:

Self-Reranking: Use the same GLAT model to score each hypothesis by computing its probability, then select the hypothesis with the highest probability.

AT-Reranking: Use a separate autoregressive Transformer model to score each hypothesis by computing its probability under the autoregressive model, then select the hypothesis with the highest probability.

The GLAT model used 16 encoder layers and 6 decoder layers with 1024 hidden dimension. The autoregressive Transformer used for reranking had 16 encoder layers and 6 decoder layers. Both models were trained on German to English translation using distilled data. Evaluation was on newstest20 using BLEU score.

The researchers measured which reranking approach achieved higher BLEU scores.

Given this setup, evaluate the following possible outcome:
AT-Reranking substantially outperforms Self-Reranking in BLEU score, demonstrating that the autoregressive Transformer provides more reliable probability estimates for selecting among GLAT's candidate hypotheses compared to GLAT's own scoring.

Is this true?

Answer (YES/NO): NO